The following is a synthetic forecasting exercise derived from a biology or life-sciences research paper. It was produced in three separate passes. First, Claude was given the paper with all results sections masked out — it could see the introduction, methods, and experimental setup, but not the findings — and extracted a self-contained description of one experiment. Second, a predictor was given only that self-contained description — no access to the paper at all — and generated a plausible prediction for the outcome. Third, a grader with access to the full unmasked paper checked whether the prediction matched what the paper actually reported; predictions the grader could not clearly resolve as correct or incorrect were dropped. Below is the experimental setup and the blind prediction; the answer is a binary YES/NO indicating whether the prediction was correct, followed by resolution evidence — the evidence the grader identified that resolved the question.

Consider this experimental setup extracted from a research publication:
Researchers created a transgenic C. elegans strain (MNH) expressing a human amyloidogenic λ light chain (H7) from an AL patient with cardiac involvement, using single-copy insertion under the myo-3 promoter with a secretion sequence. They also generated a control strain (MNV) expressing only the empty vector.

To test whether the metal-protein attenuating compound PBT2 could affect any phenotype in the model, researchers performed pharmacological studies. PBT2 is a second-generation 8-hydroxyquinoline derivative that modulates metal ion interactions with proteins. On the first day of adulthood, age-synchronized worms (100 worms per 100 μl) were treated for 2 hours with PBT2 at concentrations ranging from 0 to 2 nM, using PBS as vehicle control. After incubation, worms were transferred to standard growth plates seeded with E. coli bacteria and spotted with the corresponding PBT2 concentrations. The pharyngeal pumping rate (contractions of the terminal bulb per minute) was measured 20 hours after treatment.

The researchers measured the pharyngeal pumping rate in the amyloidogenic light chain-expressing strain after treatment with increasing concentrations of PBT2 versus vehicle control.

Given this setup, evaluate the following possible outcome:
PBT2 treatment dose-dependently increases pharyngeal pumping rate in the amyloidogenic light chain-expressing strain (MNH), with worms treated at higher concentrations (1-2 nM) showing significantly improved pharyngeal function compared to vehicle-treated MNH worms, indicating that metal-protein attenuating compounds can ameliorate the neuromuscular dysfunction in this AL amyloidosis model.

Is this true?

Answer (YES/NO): YES